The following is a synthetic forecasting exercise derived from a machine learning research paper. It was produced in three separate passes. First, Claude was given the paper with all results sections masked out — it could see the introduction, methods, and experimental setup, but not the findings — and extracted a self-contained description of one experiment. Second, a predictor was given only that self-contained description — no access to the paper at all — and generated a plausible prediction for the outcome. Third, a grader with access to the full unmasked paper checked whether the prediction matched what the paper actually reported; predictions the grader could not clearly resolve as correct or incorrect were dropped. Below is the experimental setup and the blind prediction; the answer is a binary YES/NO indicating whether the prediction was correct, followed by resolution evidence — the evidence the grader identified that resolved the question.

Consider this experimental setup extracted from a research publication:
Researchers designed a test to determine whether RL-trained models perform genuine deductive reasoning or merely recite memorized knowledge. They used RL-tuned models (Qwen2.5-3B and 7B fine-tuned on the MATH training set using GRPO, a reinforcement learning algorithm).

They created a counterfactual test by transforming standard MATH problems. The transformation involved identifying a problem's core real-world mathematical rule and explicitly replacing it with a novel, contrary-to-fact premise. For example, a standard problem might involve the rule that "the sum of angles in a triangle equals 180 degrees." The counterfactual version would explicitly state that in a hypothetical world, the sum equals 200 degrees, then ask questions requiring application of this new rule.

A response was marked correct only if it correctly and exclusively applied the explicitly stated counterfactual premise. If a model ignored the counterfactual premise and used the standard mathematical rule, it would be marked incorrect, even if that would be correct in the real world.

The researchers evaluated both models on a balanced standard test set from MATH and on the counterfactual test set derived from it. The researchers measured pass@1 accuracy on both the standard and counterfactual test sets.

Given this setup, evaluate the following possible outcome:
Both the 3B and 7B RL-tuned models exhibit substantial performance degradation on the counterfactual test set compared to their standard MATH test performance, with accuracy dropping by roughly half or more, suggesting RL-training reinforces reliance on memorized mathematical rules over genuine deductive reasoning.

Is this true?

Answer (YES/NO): YES